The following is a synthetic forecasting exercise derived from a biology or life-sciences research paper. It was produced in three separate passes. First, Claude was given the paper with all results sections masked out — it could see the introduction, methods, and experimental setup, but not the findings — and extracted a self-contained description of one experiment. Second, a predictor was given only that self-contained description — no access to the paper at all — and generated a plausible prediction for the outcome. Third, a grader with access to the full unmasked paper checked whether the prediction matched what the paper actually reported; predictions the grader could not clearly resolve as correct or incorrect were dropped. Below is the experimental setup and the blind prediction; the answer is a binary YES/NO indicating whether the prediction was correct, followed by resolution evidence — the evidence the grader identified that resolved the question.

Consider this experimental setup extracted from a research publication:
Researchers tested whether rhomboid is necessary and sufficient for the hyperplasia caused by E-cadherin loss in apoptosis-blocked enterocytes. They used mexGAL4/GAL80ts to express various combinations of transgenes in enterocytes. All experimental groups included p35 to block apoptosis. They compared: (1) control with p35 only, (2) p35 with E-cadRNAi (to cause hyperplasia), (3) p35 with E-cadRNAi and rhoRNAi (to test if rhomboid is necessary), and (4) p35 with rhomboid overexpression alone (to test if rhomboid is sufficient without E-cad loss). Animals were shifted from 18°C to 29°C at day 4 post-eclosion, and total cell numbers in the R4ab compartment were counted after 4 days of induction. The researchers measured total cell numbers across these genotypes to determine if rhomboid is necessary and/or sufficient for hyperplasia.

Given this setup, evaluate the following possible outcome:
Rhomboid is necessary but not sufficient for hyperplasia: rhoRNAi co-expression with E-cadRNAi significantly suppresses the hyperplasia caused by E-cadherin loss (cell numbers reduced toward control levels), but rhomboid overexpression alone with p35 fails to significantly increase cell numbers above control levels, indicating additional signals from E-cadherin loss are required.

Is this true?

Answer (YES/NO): NO